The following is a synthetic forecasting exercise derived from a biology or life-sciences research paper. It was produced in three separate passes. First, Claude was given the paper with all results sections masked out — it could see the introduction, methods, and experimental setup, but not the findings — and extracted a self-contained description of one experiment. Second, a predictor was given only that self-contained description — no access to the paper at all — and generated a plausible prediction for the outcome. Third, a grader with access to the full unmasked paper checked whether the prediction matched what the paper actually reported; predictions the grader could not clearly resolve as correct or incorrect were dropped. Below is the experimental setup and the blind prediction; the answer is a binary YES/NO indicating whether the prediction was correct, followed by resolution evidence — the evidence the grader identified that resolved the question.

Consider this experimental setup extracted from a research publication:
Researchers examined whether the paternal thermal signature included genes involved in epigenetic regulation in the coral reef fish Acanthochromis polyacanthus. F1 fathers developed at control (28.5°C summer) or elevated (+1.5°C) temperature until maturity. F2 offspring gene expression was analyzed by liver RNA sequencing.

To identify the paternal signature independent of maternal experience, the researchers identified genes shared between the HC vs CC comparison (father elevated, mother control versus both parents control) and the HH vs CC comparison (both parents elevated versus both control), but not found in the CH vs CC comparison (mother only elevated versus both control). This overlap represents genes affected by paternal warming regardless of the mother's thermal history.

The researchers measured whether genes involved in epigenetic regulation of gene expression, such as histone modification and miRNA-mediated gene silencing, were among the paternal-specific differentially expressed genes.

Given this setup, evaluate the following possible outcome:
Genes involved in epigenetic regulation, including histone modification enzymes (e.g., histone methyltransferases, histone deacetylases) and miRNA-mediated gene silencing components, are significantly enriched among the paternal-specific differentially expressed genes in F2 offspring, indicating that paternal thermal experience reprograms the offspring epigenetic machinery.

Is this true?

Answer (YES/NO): YES